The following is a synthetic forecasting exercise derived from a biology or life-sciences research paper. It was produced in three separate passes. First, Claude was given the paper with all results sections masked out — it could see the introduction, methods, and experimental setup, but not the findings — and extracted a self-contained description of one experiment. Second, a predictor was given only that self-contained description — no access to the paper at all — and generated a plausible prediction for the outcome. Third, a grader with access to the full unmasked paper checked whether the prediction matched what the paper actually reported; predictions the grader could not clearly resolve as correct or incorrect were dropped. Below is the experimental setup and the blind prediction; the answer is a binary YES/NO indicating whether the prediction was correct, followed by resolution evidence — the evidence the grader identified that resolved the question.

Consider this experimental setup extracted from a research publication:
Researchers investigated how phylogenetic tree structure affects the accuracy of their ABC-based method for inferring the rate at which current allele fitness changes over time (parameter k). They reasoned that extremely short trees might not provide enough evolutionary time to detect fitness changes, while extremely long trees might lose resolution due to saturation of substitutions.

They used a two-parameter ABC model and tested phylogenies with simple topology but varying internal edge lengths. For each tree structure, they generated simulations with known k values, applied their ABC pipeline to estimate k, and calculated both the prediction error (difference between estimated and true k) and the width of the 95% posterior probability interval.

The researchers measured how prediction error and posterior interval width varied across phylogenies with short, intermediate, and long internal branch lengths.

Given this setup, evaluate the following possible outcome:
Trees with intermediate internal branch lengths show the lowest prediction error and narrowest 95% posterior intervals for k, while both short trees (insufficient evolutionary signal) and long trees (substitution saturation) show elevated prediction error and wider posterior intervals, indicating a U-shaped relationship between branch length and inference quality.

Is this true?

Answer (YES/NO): YES